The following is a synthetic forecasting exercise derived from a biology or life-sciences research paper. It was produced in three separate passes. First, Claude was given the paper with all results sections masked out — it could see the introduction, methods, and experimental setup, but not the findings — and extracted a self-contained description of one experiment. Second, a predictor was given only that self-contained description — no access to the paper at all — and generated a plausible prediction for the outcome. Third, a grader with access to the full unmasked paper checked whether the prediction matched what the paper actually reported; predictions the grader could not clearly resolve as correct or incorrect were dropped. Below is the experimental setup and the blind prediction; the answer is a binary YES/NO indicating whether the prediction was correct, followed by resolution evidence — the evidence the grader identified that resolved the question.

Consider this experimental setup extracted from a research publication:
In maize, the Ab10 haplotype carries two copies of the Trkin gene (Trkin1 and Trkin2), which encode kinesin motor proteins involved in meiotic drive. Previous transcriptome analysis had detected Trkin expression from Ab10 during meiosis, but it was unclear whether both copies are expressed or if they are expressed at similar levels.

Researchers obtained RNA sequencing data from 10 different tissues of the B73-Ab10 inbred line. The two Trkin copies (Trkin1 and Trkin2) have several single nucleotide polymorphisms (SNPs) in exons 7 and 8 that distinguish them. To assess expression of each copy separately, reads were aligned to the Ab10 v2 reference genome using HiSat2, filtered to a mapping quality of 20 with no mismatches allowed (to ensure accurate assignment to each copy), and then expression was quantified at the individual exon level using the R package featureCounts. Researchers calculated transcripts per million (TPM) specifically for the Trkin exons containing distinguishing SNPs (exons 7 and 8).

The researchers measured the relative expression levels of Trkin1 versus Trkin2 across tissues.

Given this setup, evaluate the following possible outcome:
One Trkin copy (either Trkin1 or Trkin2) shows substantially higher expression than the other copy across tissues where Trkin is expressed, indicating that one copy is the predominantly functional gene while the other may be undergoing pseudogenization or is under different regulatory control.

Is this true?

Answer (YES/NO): YES